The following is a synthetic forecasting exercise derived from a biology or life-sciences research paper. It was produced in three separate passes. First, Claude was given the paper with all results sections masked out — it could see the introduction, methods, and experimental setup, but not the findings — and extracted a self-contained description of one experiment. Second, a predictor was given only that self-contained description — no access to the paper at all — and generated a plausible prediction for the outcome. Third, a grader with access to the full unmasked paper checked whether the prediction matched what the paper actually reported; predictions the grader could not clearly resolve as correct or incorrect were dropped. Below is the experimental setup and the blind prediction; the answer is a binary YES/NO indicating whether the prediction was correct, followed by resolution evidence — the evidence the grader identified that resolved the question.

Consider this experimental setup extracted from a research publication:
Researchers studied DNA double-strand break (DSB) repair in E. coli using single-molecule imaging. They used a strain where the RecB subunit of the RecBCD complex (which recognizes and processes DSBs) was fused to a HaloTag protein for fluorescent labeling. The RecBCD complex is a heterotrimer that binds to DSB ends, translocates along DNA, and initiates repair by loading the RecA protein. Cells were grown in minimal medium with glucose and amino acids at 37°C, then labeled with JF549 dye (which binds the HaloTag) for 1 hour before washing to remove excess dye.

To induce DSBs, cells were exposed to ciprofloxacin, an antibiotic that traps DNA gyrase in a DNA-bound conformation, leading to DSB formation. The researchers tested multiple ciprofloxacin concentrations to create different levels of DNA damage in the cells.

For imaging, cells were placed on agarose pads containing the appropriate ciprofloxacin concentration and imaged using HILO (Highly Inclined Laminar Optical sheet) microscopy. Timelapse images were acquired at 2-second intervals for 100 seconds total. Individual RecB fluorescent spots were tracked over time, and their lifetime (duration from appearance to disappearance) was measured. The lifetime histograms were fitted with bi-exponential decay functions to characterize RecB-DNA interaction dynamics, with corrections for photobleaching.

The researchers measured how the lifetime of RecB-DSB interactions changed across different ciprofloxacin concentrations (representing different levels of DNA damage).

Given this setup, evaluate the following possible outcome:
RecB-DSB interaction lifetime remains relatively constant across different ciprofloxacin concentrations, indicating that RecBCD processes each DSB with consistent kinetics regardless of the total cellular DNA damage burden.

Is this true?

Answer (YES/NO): YES